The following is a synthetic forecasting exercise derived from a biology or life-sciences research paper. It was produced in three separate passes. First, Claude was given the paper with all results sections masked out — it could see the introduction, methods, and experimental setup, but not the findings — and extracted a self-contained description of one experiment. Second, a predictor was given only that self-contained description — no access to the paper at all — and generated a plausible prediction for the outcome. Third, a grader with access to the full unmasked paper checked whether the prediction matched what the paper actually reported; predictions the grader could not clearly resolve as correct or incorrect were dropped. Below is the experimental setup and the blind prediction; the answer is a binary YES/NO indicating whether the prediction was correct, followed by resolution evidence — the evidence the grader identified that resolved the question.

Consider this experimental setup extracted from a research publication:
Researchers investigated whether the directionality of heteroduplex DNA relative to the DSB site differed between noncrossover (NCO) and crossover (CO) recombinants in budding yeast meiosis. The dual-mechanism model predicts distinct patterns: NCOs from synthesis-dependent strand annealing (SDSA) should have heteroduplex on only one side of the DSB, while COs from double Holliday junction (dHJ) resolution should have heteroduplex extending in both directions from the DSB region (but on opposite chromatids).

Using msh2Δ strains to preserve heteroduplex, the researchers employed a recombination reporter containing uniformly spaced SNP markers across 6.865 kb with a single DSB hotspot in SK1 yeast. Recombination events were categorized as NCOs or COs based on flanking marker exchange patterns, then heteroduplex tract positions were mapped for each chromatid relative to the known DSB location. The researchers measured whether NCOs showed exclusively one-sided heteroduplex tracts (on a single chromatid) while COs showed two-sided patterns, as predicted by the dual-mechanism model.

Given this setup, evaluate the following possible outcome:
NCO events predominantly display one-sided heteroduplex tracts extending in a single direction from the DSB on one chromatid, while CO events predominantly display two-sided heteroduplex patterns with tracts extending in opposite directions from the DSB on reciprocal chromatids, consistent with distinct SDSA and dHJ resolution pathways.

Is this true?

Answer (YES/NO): NO